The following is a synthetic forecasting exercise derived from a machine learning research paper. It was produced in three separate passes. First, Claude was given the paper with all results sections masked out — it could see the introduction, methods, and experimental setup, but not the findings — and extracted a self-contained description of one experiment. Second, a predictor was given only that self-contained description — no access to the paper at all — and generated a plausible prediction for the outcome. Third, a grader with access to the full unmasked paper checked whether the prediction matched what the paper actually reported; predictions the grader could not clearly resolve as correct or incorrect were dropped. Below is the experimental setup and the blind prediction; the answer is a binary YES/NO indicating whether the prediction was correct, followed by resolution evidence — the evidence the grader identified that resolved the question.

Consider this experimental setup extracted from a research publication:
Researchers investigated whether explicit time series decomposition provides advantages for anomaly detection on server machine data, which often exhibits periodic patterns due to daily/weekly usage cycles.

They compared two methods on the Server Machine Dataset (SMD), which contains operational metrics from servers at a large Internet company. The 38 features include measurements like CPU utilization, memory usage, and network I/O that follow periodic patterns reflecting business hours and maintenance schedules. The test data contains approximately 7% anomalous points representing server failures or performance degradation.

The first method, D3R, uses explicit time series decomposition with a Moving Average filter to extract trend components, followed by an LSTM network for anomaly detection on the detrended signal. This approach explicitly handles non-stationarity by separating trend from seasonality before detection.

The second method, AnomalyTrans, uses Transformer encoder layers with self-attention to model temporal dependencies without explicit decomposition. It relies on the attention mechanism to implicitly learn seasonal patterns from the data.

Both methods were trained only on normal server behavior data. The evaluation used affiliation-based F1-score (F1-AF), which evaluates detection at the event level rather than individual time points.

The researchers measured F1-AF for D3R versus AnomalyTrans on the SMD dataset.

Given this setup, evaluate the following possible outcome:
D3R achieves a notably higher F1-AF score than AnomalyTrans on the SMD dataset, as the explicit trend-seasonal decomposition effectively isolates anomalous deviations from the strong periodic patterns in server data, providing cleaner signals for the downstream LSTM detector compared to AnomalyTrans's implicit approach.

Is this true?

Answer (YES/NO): YES